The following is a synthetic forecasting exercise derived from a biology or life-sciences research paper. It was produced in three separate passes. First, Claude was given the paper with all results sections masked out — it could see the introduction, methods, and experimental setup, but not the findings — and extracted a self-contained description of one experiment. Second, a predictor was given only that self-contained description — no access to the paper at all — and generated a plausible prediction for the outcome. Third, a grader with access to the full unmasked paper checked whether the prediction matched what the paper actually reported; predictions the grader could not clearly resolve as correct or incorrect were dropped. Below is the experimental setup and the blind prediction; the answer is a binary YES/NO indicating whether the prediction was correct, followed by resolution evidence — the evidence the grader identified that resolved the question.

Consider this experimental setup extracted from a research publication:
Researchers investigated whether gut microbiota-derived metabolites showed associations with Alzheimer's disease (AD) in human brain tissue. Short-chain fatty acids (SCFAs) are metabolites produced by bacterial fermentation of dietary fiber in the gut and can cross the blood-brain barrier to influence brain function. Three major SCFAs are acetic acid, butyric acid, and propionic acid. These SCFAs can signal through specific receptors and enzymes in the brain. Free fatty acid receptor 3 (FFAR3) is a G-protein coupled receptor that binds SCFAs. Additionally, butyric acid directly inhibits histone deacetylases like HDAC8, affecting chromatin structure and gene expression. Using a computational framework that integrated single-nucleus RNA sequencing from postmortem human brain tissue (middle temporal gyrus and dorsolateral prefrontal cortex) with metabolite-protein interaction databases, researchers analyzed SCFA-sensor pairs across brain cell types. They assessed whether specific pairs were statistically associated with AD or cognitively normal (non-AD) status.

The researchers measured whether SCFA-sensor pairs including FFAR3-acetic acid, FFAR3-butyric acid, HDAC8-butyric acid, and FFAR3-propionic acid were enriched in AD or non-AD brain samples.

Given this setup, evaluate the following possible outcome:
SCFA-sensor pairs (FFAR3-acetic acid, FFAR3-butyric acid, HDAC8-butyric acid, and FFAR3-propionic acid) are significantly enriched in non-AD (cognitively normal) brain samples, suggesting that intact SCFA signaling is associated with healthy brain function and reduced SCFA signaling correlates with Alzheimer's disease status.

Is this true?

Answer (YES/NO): YES